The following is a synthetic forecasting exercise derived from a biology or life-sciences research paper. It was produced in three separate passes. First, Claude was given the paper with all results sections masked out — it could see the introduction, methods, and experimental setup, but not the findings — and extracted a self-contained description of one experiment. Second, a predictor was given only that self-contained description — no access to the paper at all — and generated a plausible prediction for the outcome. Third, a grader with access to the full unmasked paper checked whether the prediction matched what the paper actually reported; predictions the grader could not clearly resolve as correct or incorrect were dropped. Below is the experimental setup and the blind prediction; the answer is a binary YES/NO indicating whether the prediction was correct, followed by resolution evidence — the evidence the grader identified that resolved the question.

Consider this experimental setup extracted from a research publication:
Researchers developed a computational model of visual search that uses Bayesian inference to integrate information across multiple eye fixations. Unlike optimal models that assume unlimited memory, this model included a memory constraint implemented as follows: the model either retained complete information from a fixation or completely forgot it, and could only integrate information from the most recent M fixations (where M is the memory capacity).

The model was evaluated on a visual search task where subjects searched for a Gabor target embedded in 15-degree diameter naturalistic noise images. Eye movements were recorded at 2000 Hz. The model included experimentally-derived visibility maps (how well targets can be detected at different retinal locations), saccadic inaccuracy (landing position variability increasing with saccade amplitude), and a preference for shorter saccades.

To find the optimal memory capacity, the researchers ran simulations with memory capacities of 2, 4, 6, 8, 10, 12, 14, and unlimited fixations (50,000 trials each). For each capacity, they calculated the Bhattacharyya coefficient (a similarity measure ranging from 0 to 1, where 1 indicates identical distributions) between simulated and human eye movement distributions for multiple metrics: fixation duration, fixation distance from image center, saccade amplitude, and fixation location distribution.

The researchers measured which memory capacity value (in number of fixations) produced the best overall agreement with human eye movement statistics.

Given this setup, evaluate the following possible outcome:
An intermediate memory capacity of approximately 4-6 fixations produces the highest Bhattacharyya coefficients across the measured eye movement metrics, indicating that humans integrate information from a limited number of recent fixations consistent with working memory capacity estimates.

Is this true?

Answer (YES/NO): NO